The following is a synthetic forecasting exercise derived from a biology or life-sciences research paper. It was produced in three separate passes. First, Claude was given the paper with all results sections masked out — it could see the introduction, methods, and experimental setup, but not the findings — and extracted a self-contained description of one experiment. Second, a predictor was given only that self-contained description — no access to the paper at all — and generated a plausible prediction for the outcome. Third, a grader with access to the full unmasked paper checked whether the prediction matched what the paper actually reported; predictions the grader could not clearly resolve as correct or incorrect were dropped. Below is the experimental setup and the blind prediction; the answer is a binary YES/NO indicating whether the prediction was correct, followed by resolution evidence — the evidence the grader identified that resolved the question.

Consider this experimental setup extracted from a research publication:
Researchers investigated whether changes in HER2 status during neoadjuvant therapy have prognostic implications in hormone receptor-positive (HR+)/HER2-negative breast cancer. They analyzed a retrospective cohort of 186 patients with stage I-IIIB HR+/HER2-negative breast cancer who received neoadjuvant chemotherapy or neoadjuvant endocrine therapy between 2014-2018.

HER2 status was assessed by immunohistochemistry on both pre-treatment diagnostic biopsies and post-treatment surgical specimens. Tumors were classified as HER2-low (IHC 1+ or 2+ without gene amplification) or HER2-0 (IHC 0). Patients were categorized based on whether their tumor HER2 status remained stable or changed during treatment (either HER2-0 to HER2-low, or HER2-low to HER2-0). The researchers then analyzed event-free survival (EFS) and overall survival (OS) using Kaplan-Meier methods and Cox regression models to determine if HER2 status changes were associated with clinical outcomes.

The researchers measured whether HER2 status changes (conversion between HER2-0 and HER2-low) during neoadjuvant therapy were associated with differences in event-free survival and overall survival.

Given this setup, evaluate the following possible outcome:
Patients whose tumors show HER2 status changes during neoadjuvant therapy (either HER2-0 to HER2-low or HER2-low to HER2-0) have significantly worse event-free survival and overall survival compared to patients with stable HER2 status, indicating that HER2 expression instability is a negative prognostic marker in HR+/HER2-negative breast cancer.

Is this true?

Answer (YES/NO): NO